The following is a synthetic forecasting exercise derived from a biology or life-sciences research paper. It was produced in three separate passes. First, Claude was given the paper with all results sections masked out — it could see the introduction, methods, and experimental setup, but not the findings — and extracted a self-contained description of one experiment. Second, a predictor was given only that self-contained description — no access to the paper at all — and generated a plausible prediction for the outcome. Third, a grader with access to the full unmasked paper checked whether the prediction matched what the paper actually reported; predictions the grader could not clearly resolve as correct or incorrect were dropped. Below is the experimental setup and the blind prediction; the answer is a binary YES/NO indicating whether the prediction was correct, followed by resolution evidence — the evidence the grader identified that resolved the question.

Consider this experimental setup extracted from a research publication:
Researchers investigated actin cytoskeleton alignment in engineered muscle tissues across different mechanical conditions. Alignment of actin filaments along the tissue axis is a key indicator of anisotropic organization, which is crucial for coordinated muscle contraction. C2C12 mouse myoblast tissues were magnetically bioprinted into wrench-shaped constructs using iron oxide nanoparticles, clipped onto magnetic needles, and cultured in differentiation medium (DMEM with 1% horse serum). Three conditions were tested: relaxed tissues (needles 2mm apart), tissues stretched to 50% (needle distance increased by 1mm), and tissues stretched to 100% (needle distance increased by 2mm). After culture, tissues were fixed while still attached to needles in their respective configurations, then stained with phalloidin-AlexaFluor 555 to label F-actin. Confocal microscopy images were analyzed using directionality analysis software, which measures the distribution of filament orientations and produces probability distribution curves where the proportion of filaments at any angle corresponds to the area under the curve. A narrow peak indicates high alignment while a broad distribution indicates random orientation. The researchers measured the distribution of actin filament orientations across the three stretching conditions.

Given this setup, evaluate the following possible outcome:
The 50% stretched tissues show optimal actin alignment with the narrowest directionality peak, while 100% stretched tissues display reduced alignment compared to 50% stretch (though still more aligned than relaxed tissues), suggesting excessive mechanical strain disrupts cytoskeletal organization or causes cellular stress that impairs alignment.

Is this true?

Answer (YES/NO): NO